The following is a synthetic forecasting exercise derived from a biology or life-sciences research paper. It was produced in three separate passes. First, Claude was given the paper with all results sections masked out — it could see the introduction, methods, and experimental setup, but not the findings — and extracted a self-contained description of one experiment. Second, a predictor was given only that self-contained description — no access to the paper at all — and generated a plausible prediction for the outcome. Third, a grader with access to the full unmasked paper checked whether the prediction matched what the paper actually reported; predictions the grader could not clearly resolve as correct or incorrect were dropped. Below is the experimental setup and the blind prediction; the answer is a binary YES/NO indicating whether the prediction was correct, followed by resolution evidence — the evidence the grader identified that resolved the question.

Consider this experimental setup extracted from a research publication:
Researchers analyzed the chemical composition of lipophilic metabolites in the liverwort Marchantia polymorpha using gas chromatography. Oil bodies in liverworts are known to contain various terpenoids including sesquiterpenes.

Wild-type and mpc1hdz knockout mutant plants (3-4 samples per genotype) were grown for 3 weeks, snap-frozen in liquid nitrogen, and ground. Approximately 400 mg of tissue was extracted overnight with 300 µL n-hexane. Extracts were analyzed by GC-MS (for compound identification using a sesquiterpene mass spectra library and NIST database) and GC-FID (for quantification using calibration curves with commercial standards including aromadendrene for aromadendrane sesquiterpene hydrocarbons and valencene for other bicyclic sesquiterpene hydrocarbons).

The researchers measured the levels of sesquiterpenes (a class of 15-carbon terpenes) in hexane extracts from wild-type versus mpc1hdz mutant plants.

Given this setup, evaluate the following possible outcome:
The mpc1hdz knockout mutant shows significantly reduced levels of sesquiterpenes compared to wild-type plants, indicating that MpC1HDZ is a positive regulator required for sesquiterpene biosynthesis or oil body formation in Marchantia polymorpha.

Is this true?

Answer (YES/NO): YES